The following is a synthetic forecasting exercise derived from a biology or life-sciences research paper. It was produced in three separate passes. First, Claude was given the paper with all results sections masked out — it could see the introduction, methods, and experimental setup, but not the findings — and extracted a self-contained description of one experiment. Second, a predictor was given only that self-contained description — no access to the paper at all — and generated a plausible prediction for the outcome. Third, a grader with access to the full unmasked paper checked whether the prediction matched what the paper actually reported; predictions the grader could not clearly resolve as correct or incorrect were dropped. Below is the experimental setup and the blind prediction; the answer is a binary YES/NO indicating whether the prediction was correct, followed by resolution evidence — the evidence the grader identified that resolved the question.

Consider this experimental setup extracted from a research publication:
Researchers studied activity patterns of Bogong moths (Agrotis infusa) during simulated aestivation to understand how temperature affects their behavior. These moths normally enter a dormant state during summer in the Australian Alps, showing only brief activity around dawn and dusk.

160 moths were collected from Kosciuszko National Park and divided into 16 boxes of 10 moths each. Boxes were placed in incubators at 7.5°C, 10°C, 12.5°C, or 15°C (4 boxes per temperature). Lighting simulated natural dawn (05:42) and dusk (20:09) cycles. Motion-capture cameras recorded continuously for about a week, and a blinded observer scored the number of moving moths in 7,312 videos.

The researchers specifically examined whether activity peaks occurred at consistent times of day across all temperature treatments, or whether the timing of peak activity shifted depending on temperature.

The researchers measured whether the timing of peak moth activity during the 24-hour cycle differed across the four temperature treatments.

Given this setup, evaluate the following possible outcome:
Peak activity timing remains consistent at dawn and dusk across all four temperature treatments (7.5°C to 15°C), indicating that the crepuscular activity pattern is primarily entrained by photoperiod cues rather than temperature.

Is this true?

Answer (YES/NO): NO